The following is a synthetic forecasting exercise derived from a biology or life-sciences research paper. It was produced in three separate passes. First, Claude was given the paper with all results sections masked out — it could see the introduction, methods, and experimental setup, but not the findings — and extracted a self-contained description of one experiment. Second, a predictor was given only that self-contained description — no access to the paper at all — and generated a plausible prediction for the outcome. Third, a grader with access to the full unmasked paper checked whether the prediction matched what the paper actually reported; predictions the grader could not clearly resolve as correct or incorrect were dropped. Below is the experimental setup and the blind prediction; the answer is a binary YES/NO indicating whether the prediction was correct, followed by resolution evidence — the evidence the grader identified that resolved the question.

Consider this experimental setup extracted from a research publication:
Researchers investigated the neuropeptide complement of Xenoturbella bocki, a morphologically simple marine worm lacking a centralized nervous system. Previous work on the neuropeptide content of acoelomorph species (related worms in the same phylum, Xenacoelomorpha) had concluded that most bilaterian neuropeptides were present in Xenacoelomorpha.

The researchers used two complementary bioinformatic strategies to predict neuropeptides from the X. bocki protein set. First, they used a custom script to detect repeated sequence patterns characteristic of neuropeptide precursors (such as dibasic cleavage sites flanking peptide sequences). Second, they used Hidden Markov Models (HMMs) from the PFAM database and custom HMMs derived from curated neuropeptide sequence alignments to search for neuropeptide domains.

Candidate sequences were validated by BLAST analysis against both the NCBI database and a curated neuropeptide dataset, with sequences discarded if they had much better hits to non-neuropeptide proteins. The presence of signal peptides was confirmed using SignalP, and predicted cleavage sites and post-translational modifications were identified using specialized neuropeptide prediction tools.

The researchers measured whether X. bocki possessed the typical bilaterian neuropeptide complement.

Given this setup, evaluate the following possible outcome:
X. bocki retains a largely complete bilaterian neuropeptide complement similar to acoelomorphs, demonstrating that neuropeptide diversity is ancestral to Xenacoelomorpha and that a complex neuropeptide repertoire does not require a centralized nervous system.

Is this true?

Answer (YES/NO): YES